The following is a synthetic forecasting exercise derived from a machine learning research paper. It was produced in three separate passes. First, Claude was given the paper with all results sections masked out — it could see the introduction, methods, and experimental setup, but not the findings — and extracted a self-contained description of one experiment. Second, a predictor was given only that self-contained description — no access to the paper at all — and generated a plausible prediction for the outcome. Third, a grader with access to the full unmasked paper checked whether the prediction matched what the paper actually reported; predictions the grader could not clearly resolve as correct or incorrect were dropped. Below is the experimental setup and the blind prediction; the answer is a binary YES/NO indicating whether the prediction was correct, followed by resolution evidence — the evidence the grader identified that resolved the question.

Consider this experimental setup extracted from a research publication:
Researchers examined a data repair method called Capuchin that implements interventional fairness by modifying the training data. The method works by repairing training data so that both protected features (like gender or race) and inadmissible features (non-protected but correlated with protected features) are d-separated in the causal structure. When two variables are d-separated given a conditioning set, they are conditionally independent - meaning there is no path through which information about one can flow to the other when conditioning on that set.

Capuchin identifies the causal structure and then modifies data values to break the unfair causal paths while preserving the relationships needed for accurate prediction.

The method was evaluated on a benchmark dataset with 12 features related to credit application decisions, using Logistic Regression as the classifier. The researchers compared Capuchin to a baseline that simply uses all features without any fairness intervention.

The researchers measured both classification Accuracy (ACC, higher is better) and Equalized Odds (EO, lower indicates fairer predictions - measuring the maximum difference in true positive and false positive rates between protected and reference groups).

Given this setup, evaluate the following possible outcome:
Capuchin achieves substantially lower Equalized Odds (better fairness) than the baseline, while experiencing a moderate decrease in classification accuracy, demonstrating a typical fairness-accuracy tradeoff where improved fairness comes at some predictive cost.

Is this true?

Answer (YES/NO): NO